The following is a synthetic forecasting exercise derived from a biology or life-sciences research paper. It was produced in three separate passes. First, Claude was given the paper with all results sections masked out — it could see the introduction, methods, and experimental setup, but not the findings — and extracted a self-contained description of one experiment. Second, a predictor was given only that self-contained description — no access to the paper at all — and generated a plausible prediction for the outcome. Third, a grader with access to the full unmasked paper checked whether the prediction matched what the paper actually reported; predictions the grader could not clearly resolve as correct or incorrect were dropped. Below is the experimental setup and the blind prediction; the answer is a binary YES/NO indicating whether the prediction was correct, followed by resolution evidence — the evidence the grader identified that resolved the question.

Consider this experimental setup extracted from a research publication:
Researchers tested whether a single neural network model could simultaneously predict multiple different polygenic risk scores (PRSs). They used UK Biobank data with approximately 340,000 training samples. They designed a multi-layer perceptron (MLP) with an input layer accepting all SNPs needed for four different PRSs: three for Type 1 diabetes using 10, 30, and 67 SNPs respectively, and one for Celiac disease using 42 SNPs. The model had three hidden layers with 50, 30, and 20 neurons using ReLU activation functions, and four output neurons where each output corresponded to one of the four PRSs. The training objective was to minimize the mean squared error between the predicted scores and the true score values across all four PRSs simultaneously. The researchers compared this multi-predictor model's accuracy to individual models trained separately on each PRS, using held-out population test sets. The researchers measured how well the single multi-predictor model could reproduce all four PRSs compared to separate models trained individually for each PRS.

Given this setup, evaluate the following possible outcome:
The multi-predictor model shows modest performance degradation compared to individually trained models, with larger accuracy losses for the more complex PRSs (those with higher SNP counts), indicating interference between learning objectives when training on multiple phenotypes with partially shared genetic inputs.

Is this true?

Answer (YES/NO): NO